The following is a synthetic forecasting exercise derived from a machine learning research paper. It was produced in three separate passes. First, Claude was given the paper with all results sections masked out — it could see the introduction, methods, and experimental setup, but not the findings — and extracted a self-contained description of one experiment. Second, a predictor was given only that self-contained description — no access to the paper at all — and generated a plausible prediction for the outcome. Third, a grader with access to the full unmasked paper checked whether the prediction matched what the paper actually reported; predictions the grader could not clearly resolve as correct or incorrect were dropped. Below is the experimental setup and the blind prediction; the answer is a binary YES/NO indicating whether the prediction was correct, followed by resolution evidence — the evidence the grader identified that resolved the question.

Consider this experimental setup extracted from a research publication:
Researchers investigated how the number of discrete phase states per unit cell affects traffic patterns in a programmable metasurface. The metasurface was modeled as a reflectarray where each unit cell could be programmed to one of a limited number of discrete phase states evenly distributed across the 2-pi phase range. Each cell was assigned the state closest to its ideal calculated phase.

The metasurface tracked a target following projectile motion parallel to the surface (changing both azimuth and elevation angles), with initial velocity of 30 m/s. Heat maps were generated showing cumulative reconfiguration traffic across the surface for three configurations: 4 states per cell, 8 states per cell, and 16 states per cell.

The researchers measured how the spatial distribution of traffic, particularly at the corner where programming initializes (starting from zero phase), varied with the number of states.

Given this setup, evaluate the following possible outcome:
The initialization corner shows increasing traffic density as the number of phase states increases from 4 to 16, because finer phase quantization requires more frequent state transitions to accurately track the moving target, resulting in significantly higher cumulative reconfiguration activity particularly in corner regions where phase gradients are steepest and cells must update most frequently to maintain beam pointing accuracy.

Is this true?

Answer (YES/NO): NO